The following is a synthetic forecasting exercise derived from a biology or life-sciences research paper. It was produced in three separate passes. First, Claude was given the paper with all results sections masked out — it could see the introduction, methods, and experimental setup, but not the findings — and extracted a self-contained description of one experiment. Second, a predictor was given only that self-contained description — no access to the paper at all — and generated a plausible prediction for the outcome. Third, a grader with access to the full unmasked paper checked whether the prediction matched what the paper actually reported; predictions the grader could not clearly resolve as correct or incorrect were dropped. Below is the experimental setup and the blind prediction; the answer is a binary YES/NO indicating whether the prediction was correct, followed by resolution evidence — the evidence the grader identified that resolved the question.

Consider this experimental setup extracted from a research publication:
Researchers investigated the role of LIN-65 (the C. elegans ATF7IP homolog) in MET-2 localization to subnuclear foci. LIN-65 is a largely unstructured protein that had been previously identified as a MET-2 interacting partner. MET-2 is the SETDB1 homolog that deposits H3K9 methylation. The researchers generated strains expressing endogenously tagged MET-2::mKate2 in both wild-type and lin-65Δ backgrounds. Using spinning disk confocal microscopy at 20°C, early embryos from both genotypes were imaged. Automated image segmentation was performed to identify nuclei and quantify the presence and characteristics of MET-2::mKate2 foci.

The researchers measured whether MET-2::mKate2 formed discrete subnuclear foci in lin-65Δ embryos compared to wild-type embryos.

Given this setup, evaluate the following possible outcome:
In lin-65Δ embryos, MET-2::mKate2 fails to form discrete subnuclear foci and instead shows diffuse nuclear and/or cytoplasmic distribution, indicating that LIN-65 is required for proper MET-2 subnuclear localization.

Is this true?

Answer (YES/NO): YES